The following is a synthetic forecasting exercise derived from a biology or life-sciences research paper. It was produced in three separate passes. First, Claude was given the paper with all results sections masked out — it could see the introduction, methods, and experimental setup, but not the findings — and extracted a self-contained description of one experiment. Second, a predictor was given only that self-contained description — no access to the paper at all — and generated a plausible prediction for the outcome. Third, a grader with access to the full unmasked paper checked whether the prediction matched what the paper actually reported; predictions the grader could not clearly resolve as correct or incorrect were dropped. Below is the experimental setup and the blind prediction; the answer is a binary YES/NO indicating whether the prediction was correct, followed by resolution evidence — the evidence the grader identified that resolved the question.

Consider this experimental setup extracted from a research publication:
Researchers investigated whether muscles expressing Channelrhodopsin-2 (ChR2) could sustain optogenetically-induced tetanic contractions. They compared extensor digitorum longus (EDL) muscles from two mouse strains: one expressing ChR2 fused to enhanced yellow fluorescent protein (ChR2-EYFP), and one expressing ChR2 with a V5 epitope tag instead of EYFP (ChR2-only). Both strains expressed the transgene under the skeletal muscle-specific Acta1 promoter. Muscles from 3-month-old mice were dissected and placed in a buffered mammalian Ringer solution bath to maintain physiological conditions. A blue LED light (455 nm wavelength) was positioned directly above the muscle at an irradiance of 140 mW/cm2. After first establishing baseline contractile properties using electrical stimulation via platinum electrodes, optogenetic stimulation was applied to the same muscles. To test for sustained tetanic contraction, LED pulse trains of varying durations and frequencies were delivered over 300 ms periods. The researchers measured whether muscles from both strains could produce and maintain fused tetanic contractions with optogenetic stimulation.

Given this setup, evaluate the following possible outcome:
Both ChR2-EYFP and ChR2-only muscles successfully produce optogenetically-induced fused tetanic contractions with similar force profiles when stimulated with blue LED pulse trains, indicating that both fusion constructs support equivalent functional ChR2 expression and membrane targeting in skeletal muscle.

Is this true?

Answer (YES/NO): NO